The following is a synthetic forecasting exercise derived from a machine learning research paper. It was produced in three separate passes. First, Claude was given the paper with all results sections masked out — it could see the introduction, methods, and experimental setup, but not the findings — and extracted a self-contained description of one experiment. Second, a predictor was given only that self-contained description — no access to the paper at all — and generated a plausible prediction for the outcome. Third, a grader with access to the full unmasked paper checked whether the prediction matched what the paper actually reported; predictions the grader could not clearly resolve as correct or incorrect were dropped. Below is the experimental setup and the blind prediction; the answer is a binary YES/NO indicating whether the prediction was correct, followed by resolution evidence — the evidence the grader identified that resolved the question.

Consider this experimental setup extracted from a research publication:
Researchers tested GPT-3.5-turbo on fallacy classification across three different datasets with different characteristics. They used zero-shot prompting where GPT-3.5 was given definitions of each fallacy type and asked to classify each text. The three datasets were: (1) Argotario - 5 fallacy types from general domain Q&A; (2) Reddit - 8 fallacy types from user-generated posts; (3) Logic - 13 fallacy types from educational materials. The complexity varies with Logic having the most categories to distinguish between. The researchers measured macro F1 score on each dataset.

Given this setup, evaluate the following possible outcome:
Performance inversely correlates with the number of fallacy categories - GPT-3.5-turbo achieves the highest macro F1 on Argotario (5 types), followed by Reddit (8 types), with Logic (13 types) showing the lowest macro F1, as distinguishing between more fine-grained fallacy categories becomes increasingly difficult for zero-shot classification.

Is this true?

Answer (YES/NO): NO